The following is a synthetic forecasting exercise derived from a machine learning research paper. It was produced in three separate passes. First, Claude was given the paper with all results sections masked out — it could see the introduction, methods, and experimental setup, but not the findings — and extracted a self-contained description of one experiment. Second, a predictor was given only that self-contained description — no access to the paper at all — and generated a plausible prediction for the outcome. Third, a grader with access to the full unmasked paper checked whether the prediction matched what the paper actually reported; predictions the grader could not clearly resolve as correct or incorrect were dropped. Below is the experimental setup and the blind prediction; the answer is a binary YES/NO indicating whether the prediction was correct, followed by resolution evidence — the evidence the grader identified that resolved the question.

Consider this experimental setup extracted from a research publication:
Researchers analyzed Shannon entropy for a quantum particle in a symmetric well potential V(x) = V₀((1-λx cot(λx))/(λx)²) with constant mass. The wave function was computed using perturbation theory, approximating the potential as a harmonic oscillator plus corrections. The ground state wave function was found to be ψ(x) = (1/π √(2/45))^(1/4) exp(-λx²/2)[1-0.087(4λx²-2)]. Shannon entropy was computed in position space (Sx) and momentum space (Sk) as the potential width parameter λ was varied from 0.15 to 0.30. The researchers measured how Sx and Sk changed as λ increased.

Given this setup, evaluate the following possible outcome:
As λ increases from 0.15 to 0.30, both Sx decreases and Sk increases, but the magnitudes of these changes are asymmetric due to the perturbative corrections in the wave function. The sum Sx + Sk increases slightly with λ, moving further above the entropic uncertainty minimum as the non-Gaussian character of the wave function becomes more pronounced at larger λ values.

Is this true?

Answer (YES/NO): NO